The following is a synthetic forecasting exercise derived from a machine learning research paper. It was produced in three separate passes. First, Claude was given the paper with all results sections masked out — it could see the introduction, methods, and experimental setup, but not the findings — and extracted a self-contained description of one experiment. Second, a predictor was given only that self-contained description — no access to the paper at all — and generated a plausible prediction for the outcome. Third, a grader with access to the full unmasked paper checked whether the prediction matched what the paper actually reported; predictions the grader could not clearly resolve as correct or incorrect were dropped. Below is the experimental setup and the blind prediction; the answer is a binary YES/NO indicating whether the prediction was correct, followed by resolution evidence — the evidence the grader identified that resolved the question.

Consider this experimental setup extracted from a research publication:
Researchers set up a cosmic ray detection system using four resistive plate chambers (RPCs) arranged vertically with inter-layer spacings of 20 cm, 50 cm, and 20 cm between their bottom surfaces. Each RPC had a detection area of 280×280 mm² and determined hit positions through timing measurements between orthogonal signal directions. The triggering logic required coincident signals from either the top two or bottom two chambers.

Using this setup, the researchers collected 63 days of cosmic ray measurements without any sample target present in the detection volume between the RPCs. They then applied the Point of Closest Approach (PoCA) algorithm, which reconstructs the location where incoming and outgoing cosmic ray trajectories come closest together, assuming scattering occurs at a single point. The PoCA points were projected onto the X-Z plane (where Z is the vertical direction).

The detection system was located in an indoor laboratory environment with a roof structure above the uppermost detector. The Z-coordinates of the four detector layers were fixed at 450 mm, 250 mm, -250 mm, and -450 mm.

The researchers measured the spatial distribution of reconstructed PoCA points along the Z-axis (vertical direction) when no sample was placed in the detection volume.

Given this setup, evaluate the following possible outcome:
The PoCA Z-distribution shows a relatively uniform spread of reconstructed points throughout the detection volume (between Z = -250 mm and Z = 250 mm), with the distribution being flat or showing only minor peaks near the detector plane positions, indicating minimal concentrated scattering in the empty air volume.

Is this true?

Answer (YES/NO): NO